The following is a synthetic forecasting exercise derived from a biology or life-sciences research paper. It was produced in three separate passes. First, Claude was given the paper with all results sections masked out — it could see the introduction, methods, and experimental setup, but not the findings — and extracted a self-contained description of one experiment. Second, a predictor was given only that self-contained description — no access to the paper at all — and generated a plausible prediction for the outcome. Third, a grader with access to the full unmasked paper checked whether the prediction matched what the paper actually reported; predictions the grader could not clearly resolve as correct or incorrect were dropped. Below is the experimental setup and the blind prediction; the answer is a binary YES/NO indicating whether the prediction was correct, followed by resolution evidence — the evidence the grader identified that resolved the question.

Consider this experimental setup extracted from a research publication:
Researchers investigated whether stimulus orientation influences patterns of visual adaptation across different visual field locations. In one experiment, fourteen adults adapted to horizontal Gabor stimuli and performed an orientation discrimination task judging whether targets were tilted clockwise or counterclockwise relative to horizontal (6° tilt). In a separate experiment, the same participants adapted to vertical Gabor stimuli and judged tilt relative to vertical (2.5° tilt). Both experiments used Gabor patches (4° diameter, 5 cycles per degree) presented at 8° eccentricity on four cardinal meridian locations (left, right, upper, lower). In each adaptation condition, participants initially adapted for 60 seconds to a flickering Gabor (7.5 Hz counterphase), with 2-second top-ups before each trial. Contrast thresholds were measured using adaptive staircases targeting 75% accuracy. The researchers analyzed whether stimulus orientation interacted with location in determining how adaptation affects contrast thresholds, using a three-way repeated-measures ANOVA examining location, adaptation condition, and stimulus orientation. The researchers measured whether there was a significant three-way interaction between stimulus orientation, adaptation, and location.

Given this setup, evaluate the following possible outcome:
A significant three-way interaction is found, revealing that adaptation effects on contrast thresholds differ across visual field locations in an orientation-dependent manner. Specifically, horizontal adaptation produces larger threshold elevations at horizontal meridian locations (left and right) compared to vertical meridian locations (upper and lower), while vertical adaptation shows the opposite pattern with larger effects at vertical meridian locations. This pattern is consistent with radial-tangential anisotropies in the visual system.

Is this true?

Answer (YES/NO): NO